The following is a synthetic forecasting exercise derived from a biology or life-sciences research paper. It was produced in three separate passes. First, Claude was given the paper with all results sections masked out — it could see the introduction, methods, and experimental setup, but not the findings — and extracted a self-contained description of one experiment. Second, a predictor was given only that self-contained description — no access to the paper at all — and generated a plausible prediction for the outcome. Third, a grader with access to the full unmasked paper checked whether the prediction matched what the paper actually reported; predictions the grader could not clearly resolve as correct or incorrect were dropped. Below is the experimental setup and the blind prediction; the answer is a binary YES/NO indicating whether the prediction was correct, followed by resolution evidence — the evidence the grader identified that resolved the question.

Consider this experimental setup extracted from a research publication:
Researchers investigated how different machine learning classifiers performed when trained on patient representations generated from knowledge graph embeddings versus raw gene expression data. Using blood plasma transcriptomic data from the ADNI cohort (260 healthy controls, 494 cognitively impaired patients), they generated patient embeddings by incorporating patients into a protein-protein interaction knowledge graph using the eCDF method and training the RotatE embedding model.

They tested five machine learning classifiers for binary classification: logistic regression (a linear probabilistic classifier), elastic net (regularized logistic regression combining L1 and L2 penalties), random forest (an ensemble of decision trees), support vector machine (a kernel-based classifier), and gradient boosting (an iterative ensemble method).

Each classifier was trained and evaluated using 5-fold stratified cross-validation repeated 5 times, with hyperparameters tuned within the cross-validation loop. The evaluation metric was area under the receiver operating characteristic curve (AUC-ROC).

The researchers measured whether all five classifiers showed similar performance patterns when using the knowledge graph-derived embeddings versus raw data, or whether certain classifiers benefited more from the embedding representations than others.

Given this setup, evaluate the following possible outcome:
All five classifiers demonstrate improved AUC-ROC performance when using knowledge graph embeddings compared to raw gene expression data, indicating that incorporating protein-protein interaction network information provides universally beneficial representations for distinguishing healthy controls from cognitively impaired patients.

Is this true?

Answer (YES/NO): YES